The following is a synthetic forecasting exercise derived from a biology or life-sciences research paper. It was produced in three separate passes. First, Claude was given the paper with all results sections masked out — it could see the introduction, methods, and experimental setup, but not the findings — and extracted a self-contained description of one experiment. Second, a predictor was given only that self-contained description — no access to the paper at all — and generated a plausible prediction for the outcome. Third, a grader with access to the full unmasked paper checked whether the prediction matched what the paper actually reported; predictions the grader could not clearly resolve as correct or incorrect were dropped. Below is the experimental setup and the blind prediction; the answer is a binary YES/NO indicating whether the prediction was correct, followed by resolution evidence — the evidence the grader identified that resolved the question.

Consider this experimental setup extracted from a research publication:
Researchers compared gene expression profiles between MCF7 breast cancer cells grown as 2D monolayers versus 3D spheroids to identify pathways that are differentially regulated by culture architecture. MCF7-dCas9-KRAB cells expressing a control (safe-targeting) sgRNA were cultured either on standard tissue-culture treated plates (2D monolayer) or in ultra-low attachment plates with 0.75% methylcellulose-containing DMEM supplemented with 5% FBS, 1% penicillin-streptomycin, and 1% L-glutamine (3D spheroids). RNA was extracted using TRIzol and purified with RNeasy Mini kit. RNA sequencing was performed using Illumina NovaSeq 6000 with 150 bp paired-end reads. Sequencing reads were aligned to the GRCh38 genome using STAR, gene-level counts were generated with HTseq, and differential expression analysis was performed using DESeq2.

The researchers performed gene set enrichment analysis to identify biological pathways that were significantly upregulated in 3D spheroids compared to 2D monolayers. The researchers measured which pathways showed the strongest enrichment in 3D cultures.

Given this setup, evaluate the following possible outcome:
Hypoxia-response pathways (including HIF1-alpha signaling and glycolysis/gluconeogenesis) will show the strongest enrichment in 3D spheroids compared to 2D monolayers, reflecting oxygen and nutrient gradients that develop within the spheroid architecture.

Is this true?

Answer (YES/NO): NO